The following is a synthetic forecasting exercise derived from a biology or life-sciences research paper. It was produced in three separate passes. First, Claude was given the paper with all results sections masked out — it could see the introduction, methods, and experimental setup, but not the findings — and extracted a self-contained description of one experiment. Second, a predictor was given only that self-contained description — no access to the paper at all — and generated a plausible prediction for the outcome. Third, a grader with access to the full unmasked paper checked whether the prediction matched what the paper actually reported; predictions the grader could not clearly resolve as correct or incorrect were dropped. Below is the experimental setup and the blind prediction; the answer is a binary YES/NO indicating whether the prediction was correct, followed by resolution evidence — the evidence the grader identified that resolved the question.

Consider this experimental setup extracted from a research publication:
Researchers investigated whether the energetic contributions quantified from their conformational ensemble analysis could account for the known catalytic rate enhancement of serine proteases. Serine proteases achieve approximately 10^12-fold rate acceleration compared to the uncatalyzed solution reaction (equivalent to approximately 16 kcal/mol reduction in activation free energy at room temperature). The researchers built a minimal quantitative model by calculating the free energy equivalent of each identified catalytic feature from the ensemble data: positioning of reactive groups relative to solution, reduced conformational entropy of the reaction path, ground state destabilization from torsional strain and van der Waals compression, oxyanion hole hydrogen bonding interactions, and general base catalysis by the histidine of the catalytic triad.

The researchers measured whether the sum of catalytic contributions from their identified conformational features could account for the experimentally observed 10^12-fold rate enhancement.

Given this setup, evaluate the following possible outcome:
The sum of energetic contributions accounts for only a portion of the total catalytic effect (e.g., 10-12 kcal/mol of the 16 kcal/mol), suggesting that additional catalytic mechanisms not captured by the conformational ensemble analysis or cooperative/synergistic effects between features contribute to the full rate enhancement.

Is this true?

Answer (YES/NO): NO